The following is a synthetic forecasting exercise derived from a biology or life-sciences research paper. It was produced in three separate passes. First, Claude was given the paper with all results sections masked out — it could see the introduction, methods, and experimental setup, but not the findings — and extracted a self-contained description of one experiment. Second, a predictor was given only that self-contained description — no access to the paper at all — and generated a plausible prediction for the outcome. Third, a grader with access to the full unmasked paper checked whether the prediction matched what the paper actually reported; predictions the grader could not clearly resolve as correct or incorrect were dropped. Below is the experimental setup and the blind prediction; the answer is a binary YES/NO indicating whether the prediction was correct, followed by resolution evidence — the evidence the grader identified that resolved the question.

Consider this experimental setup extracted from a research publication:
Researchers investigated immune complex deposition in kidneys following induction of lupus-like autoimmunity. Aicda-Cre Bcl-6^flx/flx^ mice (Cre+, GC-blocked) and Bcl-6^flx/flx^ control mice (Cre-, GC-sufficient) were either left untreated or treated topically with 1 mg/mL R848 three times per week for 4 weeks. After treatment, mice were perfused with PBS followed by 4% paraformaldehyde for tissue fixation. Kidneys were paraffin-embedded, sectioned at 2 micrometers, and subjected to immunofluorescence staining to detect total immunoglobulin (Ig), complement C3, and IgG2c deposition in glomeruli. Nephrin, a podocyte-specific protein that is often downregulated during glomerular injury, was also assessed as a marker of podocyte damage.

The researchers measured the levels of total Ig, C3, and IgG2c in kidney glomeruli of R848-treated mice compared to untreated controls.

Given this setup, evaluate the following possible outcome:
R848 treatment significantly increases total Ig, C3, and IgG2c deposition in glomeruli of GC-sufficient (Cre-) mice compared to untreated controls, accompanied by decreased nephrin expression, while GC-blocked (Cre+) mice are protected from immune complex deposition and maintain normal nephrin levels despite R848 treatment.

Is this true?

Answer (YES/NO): NO